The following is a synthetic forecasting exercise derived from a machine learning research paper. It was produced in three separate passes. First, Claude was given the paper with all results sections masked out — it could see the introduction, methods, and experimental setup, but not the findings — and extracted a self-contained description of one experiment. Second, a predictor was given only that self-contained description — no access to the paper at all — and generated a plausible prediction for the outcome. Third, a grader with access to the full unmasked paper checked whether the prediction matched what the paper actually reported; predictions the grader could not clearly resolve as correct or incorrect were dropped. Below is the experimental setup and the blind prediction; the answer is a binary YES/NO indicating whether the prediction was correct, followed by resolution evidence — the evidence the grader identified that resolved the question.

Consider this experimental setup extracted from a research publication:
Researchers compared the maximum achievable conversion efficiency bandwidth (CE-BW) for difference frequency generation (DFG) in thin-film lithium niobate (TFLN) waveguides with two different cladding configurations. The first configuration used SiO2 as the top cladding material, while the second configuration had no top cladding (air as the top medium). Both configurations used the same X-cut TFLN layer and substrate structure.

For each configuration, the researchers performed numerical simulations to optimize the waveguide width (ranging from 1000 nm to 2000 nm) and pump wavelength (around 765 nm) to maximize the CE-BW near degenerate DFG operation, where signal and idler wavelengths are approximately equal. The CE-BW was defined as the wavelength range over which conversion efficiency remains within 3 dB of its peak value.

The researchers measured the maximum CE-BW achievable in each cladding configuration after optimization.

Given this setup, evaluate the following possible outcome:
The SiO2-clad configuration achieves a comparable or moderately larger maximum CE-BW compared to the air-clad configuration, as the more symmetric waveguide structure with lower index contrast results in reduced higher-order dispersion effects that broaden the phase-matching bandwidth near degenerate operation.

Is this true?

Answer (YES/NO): NO